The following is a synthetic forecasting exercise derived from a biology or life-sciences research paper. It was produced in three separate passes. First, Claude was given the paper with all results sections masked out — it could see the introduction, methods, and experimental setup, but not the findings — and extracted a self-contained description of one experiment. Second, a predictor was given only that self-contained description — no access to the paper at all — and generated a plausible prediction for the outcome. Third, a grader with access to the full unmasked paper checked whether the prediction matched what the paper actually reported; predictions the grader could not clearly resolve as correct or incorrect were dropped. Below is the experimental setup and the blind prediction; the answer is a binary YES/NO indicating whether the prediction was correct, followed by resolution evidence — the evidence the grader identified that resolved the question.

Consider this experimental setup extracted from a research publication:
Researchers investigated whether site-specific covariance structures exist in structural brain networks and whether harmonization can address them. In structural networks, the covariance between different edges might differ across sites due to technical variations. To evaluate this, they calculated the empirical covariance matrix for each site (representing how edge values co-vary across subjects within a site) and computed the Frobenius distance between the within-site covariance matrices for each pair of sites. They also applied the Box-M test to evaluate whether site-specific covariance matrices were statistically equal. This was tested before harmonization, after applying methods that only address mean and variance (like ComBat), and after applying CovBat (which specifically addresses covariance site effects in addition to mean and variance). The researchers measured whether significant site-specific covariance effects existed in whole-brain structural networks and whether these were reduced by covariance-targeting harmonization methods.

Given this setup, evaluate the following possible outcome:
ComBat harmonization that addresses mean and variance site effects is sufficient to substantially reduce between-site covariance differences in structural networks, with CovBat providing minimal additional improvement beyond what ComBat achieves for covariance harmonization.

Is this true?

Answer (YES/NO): NO